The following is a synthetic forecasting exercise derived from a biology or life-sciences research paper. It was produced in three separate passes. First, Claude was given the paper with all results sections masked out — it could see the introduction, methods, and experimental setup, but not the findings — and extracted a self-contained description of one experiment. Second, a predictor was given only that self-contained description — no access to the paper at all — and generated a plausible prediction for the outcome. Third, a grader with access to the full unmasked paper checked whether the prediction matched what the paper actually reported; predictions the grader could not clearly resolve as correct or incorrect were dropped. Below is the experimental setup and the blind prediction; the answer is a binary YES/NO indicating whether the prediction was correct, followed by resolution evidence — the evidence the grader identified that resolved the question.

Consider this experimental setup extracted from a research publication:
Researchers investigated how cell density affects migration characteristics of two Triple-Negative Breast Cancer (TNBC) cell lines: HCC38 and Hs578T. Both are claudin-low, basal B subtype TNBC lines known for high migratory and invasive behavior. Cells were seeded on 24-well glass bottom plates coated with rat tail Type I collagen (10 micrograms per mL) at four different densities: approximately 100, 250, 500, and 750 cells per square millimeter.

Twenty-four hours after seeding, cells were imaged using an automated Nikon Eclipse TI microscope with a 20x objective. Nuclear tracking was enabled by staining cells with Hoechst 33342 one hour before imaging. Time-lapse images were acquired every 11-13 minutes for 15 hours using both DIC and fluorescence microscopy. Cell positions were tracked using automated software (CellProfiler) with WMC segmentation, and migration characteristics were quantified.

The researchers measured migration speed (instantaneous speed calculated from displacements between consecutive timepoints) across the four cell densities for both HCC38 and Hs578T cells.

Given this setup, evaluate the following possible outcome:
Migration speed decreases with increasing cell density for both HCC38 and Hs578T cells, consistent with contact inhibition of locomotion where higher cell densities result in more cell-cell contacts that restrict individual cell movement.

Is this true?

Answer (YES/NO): NO